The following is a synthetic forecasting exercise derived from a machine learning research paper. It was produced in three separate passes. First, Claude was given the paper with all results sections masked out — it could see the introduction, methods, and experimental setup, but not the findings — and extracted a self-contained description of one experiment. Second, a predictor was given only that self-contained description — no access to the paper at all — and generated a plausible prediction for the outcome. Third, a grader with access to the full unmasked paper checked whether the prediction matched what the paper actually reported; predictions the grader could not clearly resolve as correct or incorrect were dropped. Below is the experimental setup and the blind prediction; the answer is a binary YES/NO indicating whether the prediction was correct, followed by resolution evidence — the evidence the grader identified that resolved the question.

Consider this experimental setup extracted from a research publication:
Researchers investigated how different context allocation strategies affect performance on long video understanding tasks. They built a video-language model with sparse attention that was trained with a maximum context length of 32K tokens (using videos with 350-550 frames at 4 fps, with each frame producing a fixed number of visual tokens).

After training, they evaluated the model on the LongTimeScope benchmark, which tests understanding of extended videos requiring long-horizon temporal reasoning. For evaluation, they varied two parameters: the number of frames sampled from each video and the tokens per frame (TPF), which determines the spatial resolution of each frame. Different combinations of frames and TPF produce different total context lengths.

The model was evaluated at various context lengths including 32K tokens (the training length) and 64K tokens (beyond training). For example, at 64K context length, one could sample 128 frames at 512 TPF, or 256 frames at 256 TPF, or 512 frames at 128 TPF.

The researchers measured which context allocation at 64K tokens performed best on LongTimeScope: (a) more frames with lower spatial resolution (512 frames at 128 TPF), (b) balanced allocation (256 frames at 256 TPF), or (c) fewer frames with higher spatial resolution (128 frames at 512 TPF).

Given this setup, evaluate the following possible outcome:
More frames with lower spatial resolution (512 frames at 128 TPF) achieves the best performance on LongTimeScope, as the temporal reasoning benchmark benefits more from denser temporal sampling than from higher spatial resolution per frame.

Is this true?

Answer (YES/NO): YES